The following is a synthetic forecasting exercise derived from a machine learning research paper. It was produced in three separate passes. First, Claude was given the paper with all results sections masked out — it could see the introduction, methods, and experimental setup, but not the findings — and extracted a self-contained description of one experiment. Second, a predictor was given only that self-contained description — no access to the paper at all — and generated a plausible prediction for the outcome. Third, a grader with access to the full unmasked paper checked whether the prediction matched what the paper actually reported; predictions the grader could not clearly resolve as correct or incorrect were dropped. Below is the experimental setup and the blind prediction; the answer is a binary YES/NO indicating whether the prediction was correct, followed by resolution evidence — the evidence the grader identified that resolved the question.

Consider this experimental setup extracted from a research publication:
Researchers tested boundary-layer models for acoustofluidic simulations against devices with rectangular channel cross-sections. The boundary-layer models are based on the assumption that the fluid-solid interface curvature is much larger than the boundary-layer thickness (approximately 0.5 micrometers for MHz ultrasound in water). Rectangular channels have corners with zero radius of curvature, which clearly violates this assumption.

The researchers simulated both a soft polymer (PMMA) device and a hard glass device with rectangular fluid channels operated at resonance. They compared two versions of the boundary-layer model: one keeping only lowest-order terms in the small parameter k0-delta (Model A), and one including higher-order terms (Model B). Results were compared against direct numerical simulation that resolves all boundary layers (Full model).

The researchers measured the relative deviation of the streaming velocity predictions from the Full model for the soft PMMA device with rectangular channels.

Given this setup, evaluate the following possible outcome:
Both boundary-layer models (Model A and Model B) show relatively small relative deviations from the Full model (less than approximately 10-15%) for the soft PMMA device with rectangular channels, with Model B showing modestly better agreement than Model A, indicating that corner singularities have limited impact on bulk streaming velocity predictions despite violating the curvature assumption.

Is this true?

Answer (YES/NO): NO